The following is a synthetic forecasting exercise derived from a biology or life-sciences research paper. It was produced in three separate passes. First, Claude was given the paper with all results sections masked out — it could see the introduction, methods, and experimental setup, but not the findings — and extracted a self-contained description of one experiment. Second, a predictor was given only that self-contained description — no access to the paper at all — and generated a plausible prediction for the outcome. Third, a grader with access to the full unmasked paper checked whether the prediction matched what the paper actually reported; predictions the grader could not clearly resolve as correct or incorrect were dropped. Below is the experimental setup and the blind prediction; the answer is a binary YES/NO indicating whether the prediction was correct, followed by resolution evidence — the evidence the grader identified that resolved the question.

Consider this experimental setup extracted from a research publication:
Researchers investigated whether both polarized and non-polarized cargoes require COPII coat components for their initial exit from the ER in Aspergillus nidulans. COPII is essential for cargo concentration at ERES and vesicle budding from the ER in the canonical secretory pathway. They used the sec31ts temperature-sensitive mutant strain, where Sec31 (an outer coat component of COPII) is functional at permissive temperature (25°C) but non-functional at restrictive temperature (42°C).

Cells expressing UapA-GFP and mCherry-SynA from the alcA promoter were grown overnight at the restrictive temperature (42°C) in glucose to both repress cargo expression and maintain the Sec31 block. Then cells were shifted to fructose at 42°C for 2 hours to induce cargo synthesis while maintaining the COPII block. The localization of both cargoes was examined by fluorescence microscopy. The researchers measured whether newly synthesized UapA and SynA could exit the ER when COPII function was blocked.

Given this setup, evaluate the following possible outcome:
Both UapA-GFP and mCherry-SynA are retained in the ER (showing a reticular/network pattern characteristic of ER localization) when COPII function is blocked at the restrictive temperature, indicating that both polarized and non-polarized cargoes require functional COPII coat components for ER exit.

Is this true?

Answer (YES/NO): YES